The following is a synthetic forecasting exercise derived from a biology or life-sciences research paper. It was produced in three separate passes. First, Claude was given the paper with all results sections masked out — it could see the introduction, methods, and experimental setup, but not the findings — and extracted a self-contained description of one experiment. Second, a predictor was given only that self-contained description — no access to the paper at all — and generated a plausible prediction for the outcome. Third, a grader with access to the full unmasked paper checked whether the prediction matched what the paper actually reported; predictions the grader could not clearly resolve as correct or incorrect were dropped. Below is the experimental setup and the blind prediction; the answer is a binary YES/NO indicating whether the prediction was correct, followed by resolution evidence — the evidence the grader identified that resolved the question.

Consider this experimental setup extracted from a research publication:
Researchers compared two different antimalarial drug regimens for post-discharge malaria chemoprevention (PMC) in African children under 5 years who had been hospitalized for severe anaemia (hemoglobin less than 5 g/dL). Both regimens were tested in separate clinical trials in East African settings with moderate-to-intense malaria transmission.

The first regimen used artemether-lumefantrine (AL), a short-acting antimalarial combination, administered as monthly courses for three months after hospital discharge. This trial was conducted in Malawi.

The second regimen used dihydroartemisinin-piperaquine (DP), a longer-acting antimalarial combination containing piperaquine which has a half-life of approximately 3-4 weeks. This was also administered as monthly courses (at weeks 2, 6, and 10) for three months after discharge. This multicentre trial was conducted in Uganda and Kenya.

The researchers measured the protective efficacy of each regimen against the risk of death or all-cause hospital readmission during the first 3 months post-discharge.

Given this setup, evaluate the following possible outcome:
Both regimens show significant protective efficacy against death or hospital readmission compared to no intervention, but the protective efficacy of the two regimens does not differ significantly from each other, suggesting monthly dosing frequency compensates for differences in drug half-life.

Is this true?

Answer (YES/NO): NO